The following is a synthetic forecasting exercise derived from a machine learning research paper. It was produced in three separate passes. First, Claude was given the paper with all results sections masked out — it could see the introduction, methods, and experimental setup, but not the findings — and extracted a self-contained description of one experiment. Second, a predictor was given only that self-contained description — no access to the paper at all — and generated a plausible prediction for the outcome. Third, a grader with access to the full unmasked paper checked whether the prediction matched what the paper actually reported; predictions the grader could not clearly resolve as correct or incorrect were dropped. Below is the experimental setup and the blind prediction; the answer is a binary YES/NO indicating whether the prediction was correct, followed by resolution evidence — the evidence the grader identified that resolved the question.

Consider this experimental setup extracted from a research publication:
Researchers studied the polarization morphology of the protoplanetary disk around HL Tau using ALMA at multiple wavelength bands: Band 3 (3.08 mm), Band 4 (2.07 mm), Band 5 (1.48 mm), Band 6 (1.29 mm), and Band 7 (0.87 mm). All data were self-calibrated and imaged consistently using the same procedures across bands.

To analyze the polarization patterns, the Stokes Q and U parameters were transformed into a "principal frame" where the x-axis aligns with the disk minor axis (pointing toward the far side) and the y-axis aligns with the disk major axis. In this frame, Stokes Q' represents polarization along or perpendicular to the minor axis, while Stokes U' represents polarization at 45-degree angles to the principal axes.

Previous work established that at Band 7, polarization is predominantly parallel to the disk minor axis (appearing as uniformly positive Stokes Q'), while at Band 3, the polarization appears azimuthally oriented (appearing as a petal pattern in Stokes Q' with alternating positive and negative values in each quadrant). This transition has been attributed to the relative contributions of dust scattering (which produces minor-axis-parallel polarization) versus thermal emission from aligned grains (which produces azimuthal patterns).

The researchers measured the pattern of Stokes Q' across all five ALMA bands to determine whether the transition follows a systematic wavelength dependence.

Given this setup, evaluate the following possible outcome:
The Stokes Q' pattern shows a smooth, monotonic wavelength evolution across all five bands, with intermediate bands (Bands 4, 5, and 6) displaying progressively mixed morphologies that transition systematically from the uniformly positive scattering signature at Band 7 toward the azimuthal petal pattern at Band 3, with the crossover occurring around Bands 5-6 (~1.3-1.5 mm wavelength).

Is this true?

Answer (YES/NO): YES